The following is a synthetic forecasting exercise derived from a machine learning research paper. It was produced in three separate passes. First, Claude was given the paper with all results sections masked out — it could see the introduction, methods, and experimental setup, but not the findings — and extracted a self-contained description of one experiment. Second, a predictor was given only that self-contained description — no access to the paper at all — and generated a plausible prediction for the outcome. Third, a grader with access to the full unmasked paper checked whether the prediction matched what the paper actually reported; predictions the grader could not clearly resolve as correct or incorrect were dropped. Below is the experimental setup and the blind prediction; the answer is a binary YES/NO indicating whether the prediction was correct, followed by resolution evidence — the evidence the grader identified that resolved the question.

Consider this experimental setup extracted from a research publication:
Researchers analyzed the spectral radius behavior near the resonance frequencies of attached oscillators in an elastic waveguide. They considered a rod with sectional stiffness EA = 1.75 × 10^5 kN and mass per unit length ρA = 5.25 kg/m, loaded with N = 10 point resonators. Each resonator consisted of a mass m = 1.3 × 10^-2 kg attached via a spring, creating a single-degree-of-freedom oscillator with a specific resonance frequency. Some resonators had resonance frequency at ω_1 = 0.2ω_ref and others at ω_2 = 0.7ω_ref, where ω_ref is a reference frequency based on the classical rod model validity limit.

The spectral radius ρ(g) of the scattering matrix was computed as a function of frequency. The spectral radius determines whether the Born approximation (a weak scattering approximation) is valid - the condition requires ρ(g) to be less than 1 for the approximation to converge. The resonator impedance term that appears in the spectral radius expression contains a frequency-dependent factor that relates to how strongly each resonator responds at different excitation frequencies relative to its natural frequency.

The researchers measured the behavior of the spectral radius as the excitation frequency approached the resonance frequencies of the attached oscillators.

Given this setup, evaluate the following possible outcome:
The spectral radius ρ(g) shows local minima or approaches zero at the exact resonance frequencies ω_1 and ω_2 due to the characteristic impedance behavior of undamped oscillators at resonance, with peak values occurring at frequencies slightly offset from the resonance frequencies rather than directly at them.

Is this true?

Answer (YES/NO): NO